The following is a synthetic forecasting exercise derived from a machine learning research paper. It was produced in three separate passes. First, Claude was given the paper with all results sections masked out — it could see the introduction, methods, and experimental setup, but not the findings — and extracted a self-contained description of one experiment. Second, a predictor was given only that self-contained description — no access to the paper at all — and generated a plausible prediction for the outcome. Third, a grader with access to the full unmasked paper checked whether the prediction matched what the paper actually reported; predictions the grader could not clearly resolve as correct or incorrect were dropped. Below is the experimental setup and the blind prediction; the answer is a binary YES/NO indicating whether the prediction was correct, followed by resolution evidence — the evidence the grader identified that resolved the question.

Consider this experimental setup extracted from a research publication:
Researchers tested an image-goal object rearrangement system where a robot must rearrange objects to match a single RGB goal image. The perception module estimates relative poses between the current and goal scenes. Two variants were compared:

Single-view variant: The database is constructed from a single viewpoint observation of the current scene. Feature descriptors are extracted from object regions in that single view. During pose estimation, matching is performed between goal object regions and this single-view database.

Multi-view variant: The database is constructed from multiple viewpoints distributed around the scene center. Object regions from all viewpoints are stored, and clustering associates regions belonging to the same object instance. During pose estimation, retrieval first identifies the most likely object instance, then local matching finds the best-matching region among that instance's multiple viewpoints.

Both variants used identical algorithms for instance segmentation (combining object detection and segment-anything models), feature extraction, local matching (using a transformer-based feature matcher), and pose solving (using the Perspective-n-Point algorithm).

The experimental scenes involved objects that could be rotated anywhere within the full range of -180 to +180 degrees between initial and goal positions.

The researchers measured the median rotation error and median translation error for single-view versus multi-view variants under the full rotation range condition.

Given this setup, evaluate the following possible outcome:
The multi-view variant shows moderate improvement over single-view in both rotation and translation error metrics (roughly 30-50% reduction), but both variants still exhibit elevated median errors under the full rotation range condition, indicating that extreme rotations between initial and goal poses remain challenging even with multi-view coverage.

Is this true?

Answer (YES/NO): NO